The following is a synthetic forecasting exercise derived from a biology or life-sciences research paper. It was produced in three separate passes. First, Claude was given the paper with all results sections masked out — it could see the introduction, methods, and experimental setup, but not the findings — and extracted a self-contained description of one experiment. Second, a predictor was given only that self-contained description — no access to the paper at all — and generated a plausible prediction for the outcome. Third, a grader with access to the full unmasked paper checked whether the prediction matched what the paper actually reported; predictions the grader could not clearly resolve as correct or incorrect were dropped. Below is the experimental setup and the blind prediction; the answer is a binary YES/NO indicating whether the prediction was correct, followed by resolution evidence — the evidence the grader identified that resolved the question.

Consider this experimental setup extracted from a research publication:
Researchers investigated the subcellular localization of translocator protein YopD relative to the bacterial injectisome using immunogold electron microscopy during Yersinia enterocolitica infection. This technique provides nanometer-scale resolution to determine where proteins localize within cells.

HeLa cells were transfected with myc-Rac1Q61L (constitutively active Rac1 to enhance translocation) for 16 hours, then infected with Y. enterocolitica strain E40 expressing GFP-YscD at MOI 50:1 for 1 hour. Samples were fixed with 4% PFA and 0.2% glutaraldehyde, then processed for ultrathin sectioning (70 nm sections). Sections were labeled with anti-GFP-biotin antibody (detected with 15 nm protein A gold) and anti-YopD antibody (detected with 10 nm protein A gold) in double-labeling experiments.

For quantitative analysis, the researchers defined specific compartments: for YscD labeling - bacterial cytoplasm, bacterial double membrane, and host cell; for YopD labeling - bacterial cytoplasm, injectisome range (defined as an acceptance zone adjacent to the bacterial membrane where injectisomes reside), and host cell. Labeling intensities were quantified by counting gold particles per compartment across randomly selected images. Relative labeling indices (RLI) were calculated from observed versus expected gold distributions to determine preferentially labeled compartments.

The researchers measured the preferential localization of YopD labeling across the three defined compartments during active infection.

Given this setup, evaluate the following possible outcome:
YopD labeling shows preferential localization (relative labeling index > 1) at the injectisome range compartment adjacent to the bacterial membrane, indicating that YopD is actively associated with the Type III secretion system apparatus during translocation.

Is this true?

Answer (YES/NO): YES